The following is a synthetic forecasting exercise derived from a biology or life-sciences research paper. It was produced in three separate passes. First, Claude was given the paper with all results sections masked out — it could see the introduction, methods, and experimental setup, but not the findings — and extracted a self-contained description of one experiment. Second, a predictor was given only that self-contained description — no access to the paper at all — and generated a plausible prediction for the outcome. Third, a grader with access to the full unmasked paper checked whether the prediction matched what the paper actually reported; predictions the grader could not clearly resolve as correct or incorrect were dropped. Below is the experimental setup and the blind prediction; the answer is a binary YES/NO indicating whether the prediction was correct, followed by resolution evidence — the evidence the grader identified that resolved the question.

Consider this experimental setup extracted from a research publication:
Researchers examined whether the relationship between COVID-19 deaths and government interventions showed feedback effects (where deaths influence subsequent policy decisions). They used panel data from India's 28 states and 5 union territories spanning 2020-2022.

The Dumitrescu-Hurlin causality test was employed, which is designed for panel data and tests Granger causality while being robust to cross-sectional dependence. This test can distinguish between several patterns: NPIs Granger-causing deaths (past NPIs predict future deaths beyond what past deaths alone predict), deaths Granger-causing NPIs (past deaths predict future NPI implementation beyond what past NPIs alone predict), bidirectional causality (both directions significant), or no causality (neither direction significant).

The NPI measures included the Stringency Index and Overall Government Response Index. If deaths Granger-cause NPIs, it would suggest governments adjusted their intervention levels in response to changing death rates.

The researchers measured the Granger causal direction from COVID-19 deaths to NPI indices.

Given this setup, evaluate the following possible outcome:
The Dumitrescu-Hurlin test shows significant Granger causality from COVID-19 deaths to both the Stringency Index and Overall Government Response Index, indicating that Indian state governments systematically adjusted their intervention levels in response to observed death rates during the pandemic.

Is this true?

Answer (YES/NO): YES